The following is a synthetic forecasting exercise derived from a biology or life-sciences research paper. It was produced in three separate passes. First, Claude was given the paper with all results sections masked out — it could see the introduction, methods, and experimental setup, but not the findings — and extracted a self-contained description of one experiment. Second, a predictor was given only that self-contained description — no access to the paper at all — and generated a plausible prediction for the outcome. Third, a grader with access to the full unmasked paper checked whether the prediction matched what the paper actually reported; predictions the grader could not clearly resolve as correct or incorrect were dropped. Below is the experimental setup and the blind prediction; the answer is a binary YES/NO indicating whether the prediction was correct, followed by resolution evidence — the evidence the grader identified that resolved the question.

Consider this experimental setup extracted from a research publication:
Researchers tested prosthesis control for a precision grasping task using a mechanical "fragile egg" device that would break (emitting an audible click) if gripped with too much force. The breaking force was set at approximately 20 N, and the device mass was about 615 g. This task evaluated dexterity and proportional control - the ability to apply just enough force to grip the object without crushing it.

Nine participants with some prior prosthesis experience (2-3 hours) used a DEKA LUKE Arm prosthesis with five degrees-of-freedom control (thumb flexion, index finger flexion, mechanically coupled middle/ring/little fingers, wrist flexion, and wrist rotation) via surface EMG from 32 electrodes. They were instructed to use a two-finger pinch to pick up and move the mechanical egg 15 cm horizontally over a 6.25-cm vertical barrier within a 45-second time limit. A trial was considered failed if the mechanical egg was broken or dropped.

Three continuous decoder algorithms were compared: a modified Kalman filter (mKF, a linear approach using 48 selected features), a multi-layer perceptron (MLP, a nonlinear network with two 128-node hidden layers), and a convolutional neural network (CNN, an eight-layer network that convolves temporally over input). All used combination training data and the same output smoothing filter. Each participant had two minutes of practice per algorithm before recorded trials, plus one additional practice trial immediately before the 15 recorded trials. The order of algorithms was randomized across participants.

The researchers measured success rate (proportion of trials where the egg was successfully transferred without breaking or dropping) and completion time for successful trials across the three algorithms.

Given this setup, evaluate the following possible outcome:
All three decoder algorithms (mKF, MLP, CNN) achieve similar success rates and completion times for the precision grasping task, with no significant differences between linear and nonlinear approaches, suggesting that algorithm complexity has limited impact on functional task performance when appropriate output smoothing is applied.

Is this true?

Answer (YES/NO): NO